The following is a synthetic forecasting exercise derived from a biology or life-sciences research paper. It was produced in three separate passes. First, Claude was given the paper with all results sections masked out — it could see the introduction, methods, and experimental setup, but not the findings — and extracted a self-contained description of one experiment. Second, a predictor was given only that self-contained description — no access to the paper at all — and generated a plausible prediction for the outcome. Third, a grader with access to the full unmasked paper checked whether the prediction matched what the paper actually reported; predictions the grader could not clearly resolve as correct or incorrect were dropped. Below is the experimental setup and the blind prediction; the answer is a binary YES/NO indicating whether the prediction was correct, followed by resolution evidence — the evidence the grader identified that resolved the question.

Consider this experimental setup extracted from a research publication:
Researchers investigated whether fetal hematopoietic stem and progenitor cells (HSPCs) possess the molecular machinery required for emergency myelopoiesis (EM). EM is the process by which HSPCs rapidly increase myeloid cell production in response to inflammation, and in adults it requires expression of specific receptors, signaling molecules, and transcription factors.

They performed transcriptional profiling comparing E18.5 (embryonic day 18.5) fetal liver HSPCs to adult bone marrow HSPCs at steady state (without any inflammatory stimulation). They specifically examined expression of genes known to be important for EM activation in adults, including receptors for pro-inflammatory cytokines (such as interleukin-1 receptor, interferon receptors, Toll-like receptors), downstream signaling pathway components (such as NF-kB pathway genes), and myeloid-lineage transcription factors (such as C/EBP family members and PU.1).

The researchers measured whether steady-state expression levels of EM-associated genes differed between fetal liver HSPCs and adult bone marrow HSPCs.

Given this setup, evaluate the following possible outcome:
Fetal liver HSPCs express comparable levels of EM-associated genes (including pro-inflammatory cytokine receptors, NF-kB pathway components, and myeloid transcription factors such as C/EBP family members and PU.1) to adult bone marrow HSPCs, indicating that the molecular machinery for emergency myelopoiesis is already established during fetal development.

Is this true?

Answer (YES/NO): YES